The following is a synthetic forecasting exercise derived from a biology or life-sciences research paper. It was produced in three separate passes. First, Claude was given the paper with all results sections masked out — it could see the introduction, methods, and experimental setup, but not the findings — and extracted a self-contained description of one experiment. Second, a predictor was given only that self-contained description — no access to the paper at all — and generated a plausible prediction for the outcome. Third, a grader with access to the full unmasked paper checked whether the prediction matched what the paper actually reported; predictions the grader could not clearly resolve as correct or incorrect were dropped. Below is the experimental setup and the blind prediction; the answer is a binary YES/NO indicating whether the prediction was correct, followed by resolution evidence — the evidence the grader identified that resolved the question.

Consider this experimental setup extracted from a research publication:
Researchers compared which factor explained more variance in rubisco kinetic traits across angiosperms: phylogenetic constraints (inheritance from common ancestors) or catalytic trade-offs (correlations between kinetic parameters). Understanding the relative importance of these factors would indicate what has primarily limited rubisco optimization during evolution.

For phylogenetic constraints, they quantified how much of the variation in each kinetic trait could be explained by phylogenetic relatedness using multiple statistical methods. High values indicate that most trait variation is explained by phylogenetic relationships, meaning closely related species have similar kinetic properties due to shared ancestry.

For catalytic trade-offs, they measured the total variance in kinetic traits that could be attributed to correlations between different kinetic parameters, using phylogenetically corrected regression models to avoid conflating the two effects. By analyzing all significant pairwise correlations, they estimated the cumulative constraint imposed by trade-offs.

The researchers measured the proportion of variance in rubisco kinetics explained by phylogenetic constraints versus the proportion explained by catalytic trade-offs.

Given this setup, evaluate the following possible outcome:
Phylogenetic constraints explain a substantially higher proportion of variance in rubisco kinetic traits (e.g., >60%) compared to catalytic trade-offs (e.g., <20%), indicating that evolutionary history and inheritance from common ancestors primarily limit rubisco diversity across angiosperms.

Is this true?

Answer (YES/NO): NO